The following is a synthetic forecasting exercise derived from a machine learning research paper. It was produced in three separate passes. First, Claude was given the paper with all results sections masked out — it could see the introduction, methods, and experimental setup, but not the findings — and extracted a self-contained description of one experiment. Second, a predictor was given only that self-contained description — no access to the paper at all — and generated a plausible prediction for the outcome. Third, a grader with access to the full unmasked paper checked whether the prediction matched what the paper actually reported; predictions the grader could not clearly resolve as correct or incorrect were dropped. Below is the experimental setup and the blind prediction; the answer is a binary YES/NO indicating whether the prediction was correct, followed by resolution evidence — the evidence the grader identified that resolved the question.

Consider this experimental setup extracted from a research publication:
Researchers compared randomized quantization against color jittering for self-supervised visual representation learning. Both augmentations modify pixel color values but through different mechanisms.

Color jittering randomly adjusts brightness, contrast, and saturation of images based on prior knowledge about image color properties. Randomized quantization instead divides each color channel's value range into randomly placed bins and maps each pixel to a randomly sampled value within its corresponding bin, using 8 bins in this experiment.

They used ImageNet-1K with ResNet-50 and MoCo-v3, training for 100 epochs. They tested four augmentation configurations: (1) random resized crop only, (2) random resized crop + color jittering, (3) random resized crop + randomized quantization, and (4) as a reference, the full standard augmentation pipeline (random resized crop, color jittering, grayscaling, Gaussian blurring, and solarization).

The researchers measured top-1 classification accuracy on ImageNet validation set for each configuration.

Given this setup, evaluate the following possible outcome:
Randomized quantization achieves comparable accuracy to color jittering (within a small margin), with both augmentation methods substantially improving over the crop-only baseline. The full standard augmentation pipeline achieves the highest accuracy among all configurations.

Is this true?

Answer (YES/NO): NO